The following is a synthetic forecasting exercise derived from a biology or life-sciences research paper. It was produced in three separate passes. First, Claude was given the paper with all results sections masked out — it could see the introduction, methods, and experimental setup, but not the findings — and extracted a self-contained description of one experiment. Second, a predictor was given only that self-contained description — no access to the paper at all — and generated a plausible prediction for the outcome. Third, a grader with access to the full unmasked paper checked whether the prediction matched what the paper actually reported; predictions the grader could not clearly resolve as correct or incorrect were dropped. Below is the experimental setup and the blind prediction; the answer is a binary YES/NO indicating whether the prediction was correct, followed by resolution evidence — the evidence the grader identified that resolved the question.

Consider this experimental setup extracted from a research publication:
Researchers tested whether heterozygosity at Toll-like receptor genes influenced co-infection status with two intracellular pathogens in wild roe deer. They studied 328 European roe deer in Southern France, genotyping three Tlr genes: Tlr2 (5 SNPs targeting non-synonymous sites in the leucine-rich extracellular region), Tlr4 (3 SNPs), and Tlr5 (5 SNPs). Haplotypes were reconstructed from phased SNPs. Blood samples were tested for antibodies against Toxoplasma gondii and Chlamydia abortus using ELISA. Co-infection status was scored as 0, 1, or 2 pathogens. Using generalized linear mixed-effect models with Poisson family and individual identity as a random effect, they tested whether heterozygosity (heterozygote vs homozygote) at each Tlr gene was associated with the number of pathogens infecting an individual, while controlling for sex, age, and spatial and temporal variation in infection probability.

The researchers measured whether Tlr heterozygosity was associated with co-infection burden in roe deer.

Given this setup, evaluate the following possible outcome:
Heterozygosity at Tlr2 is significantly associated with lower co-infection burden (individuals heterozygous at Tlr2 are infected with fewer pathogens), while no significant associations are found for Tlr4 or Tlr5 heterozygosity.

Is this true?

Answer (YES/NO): NO